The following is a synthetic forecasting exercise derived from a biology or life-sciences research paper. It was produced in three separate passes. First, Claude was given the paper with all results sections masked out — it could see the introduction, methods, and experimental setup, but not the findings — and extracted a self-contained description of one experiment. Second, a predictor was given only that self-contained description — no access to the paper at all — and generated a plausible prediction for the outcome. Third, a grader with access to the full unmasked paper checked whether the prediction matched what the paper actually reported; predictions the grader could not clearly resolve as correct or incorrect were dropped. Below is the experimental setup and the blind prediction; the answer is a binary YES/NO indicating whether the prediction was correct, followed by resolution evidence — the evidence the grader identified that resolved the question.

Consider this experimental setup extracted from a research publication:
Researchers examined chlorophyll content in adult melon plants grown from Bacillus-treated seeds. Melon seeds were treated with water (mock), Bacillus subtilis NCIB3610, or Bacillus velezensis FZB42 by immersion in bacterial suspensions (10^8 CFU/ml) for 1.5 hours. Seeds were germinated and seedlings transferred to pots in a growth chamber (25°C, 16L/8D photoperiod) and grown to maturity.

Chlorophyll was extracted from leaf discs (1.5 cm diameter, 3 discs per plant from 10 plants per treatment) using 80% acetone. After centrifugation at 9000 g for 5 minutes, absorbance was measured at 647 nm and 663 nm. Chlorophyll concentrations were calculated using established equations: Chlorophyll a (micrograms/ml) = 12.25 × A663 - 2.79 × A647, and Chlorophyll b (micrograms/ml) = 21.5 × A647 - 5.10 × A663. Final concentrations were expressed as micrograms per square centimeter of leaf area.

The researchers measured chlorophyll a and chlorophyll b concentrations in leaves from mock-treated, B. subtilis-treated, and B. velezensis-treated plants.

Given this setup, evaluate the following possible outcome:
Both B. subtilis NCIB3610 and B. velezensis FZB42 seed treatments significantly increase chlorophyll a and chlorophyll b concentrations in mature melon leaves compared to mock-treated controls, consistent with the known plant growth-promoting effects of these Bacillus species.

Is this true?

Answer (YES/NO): NO